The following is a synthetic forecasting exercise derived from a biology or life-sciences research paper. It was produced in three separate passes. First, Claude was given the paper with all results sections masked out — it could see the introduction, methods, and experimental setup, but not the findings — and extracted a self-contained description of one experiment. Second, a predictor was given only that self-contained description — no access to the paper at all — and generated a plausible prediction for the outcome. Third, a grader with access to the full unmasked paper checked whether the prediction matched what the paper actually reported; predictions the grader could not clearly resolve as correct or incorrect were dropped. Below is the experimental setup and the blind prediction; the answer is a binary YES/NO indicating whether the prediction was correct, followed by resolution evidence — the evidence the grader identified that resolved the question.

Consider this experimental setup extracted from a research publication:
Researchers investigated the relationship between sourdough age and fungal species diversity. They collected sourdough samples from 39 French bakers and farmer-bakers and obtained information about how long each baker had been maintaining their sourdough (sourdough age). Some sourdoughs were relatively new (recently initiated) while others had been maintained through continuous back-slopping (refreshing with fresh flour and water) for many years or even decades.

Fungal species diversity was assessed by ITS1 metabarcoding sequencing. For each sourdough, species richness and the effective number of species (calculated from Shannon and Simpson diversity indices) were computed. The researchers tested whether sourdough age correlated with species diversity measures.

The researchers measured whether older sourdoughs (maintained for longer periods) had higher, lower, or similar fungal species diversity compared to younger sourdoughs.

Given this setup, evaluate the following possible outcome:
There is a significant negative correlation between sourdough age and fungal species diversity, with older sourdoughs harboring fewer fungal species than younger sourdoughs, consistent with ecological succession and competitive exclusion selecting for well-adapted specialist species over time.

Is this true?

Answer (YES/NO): NO